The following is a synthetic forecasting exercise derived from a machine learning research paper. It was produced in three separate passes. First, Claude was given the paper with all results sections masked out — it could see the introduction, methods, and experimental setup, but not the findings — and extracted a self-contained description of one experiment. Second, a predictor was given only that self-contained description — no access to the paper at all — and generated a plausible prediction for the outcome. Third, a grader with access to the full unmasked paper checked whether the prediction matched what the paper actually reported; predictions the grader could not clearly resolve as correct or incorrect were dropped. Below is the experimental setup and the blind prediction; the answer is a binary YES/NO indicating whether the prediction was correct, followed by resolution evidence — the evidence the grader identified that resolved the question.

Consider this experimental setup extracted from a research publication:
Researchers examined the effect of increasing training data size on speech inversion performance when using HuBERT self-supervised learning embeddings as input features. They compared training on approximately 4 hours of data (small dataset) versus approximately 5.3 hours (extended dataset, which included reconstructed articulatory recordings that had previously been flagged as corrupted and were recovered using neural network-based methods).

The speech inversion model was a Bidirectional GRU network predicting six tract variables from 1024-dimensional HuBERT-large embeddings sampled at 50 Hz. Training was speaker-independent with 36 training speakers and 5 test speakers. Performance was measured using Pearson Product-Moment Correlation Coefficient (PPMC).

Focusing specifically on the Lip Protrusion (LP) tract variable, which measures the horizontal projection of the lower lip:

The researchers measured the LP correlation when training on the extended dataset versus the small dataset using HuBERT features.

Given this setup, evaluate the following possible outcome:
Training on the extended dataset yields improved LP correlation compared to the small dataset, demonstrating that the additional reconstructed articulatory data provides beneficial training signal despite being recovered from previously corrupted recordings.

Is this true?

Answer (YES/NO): NO